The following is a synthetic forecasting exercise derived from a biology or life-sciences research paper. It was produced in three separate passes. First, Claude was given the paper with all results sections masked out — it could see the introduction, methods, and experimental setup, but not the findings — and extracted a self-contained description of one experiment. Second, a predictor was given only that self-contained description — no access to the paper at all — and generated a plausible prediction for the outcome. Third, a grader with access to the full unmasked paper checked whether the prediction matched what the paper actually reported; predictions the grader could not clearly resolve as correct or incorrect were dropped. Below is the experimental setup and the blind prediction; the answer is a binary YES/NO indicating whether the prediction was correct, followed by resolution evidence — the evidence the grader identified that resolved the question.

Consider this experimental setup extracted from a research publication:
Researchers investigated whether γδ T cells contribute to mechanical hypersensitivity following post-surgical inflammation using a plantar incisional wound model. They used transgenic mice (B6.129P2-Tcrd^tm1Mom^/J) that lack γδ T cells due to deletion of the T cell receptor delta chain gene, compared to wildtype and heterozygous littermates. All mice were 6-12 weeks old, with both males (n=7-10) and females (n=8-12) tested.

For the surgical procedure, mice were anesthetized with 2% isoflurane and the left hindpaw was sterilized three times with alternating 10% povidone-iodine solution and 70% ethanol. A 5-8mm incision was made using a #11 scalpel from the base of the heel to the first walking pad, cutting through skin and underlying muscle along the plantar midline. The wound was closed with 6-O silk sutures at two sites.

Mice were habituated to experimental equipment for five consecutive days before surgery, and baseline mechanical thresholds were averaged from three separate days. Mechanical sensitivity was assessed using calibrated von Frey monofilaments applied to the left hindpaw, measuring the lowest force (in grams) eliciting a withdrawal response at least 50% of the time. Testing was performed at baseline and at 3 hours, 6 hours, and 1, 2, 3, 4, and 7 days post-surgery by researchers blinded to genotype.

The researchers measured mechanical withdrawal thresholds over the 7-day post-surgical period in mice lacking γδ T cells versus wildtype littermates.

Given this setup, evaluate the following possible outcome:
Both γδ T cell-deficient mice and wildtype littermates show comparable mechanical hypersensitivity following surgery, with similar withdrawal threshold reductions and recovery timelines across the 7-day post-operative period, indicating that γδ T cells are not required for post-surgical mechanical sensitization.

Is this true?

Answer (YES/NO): YES